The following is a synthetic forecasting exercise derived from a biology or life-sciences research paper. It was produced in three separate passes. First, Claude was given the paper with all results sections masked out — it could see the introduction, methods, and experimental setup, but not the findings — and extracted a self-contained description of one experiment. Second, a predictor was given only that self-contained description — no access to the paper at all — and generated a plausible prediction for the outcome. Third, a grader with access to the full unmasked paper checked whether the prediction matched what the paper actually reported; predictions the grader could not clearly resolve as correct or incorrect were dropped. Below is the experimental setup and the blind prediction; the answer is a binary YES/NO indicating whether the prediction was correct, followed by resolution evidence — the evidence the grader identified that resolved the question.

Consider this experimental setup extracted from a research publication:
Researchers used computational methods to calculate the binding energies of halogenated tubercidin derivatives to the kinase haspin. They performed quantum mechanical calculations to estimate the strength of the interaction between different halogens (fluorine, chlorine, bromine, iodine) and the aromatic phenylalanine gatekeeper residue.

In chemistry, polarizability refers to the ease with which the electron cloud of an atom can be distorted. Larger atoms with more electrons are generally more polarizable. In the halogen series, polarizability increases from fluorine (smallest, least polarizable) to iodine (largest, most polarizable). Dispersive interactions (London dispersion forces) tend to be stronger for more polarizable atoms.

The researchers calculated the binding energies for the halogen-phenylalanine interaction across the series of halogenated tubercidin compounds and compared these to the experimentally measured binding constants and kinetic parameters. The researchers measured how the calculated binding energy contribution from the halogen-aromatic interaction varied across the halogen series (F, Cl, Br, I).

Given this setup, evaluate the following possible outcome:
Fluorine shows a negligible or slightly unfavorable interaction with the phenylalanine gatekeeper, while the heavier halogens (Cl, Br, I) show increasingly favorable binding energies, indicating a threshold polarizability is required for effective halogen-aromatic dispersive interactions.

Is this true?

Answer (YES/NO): NO